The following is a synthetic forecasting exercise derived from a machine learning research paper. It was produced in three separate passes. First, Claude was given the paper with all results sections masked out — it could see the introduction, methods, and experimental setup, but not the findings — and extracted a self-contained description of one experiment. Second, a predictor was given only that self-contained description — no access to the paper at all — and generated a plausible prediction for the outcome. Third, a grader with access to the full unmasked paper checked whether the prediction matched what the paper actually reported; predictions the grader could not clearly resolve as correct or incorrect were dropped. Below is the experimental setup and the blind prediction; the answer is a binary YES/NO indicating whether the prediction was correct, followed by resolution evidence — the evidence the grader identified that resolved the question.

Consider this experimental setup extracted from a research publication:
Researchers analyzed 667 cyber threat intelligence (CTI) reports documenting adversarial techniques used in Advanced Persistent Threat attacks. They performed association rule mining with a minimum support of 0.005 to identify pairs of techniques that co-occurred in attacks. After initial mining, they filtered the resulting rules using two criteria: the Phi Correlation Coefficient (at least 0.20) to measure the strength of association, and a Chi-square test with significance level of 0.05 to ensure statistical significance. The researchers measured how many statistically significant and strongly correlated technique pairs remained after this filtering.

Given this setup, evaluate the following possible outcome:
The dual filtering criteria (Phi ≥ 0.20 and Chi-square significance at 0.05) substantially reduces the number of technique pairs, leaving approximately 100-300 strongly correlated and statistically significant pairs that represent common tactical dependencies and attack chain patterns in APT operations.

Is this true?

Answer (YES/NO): NO